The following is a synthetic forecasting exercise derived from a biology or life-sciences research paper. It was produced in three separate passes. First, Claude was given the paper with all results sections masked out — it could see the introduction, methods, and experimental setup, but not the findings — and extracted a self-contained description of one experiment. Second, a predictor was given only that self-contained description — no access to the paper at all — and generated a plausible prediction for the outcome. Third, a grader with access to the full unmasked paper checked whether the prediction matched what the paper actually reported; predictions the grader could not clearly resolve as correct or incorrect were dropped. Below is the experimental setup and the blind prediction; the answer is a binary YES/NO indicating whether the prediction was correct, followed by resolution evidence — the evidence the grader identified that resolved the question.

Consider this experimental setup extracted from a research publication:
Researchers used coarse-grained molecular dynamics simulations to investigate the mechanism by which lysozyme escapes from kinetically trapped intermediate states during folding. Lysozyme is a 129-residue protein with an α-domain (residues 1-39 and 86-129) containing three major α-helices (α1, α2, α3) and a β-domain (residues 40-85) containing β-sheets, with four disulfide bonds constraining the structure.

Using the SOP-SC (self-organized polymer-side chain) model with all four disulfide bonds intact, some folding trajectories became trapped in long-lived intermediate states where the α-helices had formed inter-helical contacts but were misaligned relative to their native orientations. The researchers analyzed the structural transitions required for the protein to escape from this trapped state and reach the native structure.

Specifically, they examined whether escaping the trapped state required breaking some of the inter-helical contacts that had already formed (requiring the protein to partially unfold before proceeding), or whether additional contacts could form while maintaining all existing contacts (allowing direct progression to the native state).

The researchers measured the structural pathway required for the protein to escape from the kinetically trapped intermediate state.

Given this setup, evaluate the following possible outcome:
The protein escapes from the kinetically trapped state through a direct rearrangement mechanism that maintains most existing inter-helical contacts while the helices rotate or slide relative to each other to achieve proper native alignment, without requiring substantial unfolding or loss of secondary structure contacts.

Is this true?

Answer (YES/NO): NO